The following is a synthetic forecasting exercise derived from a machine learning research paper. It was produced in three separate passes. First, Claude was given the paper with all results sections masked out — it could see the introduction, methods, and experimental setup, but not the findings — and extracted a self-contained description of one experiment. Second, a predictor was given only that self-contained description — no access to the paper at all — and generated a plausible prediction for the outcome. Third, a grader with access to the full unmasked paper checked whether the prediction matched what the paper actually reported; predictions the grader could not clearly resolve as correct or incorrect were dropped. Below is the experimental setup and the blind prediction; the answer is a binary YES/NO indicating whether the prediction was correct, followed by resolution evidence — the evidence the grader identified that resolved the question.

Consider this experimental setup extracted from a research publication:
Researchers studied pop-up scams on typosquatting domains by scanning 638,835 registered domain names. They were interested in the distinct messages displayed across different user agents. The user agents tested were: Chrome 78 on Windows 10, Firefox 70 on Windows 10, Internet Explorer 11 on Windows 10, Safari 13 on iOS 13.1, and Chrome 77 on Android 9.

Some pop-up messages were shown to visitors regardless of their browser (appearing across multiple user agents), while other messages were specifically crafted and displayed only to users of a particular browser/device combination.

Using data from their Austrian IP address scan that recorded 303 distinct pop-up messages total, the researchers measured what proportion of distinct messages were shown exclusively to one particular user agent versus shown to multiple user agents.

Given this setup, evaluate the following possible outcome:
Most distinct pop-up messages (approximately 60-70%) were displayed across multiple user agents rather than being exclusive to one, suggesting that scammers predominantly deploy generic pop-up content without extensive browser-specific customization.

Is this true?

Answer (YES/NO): YES